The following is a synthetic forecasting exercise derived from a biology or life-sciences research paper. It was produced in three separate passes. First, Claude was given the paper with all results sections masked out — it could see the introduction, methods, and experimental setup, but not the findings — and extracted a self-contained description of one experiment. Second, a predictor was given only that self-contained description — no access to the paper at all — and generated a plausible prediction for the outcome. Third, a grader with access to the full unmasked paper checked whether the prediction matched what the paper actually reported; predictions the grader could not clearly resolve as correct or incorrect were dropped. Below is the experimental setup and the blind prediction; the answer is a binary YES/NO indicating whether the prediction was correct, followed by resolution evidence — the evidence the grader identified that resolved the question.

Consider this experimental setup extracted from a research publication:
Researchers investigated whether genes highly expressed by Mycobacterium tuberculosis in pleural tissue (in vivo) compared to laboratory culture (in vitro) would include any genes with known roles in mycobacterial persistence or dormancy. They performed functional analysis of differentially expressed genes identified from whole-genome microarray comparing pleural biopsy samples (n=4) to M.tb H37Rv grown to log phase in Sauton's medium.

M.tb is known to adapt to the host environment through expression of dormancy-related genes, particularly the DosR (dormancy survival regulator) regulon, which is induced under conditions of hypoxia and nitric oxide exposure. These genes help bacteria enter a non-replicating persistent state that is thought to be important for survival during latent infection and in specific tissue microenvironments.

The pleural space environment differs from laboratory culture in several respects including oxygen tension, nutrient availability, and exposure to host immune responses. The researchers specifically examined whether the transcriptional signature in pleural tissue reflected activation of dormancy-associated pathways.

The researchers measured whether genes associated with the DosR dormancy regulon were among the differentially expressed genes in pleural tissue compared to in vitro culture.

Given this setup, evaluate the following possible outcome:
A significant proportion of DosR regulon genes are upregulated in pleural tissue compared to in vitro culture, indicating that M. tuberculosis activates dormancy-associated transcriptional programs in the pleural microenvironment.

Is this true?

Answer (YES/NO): NO